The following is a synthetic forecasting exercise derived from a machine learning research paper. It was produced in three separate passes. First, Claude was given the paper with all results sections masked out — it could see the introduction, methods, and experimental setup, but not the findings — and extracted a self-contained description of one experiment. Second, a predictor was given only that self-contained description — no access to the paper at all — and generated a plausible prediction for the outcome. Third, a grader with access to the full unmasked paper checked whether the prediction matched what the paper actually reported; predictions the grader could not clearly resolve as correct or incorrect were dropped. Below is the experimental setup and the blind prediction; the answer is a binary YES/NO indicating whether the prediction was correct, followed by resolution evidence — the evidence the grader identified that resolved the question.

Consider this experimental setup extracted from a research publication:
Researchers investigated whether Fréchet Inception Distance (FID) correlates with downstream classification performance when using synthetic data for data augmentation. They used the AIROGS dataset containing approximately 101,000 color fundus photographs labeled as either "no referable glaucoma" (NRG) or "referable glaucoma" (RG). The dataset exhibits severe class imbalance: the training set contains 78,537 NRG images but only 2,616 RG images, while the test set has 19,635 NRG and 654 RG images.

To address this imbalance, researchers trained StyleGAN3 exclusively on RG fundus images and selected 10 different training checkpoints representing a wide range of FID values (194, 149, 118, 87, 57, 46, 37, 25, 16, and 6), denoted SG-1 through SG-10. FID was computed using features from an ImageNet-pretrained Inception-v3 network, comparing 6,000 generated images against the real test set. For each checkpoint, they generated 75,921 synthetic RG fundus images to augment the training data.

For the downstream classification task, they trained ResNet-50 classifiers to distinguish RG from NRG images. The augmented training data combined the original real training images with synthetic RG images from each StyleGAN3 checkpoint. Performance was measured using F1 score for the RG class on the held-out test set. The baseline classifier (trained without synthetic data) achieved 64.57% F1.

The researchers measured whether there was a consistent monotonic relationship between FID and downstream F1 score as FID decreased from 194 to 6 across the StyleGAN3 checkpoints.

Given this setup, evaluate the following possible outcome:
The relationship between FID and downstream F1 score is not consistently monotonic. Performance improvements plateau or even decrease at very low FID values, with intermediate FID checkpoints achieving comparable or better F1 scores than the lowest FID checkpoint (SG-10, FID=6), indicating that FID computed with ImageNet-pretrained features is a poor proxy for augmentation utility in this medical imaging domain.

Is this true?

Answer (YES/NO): NO